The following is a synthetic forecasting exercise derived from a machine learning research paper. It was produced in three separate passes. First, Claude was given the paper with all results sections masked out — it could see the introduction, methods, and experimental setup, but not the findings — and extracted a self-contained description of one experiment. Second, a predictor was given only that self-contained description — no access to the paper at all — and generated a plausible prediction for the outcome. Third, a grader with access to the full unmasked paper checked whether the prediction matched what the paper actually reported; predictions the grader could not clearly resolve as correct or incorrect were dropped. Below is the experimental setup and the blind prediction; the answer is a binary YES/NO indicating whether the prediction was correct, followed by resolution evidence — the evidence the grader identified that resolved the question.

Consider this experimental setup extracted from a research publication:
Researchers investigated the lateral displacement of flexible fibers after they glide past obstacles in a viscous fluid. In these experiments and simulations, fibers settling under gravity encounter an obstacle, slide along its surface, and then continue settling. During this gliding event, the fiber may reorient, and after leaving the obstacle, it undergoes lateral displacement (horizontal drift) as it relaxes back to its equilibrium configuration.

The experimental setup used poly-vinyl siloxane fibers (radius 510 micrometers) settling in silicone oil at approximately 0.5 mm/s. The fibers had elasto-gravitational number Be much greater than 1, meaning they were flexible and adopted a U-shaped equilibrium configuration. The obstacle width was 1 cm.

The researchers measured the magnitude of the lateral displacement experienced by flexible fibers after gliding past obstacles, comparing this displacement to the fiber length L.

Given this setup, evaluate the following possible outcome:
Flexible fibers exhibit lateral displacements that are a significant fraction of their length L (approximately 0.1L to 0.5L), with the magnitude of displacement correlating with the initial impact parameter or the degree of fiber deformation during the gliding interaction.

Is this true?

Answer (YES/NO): NO